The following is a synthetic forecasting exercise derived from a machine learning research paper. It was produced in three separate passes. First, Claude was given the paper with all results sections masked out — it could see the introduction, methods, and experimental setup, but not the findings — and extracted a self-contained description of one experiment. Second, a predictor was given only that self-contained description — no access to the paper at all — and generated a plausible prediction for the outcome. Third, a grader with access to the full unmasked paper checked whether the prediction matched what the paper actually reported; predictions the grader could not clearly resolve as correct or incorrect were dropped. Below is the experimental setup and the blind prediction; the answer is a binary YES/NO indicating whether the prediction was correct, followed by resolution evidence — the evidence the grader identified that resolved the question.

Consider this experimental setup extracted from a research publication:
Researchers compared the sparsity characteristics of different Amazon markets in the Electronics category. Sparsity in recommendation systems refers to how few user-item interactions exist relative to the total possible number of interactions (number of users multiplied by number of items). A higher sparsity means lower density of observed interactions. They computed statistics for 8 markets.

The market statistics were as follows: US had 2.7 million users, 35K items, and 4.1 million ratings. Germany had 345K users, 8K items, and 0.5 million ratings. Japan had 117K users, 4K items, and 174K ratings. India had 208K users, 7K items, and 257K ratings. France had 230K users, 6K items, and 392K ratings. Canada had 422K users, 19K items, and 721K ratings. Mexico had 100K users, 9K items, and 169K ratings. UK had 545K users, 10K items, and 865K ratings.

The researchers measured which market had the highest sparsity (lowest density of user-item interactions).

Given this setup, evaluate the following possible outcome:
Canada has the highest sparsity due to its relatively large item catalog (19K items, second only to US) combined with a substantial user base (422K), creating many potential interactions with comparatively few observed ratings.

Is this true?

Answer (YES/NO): NO